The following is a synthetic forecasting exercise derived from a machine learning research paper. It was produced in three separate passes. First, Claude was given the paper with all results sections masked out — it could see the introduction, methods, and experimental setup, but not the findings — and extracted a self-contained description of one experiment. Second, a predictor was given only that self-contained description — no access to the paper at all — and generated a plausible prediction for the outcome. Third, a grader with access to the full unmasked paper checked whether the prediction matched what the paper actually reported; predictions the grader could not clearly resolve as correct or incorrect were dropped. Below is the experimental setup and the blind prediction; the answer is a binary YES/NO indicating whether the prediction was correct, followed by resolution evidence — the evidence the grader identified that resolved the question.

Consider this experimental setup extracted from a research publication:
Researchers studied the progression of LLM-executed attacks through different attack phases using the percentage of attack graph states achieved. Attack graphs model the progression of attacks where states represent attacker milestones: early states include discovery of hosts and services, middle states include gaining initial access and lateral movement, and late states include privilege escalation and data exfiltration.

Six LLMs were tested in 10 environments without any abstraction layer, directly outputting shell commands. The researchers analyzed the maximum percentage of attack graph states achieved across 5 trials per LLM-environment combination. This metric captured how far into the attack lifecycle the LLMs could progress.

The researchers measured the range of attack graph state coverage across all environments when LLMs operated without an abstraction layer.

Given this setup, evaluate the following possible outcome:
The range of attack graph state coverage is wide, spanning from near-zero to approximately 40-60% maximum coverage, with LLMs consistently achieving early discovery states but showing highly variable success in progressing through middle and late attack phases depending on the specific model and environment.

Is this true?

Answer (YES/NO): NO